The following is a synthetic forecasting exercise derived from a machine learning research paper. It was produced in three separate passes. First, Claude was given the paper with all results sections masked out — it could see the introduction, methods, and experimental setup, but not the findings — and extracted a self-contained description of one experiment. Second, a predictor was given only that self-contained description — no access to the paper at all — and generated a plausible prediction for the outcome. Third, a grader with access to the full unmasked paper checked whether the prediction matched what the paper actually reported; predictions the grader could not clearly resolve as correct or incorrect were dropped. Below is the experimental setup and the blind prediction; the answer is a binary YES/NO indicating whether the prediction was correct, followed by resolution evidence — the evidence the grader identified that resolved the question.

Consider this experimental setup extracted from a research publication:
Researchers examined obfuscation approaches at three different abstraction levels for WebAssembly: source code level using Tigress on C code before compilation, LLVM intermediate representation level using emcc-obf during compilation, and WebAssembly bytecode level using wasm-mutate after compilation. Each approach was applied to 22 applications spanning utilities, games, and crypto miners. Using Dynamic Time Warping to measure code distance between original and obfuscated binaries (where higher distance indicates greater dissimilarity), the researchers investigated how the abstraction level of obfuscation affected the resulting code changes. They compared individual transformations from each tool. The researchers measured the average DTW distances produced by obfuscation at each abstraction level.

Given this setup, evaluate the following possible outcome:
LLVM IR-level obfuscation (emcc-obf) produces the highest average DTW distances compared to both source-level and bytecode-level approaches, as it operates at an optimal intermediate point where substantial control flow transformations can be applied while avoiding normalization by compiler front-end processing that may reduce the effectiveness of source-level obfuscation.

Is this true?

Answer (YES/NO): NO